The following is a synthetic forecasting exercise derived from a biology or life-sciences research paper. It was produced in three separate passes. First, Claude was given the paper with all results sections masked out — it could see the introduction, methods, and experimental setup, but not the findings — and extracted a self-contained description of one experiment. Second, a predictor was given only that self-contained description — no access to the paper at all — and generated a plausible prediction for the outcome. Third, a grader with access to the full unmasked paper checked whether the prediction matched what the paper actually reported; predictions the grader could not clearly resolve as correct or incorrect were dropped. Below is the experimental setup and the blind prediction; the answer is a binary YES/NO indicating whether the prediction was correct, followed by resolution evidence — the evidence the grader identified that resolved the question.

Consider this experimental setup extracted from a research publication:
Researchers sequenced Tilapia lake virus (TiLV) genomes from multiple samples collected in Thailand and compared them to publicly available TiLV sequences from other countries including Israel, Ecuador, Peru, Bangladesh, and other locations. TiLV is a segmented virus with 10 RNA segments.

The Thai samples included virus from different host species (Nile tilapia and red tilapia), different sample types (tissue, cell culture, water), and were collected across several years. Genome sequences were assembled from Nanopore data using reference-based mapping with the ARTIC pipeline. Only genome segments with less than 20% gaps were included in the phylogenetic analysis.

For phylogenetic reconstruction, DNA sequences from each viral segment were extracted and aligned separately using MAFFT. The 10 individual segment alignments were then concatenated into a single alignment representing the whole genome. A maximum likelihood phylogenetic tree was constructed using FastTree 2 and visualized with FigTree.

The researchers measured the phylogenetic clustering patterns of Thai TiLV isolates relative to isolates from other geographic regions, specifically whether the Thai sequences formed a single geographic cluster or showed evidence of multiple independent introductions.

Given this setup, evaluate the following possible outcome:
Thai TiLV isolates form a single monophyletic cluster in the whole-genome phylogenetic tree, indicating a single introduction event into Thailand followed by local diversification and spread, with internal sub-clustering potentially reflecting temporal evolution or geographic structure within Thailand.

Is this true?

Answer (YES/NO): NO